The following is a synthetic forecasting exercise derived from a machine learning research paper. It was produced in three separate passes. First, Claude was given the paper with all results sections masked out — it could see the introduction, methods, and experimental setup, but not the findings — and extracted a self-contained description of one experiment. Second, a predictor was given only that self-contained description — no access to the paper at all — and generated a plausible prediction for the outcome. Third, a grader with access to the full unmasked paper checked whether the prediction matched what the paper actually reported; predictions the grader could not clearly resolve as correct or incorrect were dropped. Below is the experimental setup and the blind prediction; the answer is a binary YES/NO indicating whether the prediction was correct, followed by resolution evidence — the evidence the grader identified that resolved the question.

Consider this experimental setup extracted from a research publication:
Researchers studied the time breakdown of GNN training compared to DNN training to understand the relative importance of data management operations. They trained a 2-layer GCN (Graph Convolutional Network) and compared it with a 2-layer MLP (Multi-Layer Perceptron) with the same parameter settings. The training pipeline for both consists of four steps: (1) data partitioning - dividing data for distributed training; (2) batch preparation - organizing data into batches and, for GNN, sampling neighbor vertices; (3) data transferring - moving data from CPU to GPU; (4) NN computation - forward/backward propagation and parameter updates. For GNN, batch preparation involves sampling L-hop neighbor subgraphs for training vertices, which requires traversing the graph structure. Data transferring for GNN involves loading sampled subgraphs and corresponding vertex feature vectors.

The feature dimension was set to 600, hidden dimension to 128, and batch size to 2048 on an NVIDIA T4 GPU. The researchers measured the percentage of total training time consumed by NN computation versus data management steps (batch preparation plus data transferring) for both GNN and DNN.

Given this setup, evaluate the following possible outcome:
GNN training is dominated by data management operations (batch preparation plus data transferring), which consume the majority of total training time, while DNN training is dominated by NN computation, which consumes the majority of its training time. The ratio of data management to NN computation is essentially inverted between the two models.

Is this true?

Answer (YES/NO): YES